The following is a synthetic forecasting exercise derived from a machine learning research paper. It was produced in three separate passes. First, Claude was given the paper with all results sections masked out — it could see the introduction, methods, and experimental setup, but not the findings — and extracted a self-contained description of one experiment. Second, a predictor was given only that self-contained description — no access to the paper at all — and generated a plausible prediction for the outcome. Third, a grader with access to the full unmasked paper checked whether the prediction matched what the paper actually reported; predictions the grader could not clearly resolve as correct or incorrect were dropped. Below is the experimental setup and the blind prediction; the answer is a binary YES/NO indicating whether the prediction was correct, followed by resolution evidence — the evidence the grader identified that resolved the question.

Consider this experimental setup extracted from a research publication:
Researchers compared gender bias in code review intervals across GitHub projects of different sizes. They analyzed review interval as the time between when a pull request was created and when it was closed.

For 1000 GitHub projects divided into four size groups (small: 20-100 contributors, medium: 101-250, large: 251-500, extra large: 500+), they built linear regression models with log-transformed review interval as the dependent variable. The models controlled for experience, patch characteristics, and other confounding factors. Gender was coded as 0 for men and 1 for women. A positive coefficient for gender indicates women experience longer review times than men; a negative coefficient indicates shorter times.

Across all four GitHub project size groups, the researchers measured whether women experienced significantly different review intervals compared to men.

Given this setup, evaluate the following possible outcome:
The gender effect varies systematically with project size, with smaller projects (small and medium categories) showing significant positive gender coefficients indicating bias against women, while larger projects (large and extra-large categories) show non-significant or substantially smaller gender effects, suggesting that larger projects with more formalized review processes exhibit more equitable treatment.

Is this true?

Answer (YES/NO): NO